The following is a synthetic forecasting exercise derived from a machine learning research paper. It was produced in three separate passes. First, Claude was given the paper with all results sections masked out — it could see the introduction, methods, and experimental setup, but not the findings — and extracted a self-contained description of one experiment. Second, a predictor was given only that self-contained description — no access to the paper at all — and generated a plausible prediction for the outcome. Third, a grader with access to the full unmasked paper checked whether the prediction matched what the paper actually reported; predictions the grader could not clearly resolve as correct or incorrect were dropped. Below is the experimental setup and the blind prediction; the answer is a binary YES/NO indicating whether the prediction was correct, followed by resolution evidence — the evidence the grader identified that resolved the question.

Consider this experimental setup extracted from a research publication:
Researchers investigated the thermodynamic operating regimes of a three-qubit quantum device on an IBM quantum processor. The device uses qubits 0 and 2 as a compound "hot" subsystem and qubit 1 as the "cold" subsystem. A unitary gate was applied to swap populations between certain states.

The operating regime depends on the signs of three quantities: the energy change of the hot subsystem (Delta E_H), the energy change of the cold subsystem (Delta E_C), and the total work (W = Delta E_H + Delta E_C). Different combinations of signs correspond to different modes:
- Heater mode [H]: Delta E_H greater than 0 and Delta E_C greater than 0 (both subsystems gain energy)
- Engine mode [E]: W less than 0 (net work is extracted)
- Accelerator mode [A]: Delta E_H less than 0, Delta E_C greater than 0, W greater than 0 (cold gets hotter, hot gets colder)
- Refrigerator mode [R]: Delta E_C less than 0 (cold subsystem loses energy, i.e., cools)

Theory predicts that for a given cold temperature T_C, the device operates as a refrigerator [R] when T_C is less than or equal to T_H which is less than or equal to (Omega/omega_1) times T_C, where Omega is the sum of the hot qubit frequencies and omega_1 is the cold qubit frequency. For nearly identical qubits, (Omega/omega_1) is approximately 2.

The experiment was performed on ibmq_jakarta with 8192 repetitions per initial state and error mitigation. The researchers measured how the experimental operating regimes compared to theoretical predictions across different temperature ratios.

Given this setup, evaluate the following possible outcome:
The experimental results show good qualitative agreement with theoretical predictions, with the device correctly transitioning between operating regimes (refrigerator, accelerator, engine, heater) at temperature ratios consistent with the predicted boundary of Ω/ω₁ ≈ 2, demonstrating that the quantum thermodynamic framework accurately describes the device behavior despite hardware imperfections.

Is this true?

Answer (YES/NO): NO